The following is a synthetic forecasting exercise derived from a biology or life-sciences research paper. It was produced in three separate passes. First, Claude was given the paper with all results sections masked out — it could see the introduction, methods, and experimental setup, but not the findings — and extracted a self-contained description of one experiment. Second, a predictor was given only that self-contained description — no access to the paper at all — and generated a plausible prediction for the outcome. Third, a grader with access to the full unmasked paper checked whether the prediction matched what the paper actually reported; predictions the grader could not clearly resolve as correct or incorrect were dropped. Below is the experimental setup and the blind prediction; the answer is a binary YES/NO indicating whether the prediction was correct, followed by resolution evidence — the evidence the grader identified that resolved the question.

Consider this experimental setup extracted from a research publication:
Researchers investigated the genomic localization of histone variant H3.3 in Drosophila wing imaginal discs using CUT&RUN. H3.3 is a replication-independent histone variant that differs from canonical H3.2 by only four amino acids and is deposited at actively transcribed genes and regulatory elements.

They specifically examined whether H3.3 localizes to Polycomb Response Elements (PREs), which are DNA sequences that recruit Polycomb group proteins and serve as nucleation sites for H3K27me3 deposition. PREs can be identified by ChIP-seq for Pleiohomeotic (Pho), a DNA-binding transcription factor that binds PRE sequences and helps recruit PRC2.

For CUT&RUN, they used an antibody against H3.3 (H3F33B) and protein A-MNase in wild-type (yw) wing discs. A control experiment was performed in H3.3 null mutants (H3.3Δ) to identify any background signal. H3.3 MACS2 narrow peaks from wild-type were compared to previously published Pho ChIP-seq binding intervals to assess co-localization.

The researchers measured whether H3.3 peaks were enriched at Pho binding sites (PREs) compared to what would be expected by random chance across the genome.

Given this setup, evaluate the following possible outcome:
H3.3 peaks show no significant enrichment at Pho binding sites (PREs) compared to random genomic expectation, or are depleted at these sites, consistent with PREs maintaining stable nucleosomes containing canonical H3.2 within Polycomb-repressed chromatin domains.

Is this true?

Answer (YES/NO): NO